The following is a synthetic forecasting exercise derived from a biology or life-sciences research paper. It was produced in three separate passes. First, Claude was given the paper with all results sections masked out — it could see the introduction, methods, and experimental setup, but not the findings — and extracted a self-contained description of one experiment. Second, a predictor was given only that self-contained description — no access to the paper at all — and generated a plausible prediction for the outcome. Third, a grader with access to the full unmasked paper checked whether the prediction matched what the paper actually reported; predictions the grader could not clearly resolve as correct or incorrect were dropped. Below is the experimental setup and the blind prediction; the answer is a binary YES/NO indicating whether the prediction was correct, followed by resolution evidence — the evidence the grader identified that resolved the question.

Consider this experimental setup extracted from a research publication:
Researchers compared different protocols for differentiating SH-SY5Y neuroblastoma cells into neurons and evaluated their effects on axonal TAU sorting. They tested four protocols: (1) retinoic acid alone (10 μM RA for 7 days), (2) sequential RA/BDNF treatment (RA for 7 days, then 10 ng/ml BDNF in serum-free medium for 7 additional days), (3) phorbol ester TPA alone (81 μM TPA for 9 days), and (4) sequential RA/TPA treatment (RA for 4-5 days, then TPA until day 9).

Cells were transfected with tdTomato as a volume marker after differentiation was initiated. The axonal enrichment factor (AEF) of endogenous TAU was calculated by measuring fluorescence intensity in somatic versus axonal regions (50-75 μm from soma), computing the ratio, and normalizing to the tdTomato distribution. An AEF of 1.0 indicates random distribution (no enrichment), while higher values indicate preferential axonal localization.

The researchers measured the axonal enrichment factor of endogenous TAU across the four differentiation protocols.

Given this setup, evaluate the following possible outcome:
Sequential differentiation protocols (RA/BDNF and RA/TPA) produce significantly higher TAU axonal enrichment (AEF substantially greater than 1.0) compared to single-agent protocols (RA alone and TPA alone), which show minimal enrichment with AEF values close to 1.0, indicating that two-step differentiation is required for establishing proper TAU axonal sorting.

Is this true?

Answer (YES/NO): NO